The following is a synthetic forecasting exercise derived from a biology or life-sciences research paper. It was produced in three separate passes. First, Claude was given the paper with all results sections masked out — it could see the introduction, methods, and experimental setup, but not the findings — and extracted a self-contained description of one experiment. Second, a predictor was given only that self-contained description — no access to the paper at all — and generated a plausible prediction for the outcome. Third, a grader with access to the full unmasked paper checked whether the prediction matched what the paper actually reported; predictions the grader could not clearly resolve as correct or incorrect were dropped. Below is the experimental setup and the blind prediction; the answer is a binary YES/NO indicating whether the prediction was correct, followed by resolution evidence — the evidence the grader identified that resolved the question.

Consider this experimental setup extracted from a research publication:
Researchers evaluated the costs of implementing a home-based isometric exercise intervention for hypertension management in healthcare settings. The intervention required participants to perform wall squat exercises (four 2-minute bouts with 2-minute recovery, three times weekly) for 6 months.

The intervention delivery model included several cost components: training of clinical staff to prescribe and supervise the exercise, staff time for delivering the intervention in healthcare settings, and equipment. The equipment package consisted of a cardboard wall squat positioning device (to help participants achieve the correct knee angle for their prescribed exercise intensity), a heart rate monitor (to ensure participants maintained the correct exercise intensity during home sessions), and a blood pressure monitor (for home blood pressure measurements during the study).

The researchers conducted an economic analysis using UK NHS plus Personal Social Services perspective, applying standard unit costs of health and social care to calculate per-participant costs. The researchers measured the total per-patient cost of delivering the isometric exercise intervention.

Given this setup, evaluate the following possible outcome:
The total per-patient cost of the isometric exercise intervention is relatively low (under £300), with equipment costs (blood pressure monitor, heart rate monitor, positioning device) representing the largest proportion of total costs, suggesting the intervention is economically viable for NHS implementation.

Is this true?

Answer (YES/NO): YES